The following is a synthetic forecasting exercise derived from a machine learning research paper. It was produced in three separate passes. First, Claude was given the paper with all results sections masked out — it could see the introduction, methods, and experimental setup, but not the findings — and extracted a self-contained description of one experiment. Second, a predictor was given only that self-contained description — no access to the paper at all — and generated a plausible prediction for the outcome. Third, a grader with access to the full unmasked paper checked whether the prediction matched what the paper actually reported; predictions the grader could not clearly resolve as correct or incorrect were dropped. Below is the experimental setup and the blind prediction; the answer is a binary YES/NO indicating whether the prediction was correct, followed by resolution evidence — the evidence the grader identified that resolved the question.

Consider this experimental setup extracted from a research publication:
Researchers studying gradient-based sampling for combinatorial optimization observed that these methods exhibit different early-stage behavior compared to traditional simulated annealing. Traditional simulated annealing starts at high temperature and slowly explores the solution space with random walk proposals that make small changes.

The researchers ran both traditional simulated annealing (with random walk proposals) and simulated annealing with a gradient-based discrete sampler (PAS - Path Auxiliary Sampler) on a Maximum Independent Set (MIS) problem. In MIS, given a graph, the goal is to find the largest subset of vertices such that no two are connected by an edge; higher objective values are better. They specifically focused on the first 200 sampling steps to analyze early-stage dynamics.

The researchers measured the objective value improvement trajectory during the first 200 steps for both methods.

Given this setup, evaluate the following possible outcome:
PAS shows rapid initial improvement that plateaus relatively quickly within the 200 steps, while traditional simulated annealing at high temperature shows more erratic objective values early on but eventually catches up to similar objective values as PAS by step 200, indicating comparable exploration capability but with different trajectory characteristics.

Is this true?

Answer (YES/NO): NO